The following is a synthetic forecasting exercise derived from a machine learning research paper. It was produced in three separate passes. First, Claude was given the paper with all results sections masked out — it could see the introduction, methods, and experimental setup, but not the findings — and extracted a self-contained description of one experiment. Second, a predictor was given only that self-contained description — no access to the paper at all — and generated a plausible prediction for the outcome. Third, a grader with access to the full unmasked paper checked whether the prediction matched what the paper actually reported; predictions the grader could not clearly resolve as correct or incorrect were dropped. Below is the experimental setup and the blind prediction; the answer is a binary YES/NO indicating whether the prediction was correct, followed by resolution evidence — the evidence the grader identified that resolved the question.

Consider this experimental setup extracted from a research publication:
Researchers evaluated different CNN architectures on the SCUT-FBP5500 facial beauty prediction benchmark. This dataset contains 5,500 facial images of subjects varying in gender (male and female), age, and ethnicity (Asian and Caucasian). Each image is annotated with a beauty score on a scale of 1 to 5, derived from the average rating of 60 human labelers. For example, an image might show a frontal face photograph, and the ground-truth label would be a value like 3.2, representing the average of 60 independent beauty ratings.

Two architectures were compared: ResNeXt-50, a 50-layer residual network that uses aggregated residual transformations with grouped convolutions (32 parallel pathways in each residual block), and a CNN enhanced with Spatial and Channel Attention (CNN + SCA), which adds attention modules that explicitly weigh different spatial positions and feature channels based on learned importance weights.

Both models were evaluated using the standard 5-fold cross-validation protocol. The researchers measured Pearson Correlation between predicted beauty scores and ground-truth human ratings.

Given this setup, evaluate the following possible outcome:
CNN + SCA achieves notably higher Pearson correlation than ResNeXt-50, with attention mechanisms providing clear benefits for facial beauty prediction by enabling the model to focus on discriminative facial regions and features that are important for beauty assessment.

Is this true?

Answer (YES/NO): NO